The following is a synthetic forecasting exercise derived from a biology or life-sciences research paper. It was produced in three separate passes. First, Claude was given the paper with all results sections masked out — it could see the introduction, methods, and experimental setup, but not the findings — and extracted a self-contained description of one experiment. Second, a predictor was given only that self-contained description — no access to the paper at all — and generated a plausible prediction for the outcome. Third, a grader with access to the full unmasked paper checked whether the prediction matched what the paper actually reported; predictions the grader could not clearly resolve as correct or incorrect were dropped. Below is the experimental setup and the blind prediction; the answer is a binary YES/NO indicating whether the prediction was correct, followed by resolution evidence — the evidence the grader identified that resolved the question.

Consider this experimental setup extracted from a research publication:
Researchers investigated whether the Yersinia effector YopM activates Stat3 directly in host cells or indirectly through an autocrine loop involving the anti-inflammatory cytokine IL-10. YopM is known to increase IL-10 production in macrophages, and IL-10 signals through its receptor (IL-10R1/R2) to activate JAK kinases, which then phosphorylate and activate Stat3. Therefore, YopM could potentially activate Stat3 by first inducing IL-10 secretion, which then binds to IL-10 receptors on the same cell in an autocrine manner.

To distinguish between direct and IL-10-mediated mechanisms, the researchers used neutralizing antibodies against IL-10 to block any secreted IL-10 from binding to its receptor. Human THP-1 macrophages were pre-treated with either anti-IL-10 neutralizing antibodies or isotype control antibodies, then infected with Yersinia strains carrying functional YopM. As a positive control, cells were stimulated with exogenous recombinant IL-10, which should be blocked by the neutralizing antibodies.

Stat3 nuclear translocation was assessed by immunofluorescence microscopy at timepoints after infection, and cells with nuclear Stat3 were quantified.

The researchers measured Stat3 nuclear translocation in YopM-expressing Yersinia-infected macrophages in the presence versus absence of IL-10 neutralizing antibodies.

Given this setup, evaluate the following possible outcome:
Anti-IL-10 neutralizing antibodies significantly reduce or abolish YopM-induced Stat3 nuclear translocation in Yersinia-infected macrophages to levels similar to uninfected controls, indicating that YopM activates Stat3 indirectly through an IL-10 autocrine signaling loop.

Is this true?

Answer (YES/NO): NO